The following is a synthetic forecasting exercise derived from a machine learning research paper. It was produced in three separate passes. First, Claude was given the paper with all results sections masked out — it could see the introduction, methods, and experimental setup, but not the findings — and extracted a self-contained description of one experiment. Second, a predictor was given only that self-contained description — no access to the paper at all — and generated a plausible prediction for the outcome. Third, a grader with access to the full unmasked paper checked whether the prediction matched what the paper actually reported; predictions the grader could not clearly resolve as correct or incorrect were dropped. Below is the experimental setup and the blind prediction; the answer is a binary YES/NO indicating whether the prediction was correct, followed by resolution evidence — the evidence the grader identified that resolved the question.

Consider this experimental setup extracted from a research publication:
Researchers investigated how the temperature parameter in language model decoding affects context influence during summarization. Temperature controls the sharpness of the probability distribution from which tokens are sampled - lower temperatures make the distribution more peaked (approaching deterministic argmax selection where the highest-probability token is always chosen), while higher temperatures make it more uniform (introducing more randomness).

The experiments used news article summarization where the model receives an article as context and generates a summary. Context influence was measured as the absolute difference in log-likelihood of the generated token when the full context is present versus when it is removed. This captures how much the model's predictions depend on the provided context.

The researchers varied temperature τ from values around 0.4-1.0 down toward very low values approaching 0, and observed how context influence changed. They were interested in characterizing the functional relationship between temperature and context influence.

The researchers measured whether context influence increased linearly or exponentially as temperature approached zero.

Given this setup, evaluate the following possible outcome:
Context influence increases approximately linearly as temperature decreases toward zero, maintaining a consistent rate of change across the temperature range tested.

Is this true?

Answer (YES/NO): NO